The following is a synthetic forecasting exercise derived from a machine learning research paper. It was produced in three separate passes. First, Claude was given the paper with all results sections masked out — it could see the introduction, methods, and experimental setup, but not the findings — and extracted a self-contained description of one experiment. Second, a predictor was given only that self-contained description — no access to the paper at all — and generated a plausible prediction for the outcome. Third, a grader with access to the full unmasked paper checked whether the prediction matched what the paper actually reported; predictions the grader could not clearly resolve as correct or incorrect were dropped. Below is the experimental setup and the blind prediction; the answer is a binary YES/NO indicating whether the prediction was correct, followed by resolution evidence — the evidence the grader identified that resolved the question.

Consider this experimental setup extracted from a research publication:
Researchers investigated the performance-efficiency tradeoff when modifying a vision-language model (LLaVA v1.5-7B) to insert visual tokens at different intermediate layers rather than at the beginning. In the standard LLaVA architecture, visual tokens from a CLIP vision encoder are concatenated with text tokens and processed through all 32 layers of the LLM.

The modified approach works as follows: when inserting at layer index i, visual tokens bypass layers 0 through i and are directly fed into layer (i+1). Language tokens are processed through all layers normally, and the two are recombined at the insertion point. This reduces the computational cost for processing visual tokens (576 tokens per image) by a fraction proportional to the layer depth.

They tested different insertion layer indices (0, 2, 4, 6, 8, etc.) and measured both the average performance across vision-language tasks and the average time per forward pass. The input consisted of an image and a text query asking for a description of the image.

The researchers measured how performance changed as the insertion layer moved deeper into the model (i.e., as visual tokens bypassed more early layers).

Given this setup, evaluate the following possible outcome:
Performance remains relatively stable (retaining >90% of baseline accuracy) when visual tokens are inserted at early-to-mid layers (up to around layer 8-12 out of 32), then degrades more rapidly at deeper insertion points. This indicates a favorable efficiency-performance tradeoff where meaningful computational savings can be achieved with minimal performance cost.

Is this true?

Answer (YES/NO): NO